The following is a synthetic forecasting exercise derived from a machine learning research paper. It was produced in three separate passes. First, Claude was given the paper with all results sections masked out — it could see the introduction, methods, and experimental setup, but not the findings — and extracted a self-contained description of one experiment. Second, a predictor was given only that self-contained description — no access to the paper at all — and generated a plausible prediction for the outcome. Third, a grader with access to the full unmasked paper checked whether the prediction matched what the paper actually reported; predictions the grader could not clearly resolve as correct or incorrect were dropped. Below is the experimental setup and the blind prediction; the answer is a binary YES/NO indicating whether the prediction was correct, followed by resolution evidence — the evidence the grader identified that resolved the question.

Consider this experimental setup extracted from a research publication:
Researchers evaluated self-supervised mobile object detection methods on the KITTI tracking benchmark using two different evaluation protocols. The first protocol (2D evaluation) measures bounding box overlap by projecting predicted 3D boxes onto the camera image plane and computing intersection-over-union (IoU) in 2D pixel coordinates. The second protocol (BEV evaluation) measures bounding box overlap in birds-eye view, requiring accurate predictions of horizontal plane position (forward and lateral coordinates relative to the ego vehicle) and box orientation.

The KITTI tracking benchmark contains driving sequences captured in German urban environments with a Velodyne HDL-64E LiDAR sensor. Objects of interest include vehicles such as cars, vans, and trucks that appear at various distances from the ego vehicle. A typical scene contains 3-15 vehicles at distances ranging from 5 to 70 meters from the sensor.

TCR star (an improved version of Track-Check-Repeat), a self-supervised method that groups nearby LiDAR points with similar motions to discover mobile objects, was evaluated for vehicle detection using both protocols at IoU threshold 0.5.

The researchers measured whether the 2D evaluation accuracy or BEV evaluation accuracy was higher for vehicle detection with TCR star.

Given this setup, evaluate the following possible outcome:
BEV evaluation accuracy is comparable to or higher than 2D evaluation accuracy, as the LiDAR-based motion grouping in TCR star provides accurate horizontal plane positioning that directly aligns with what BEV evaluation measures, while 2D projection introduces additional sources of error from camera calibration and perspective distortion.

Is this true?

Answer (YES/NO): NO